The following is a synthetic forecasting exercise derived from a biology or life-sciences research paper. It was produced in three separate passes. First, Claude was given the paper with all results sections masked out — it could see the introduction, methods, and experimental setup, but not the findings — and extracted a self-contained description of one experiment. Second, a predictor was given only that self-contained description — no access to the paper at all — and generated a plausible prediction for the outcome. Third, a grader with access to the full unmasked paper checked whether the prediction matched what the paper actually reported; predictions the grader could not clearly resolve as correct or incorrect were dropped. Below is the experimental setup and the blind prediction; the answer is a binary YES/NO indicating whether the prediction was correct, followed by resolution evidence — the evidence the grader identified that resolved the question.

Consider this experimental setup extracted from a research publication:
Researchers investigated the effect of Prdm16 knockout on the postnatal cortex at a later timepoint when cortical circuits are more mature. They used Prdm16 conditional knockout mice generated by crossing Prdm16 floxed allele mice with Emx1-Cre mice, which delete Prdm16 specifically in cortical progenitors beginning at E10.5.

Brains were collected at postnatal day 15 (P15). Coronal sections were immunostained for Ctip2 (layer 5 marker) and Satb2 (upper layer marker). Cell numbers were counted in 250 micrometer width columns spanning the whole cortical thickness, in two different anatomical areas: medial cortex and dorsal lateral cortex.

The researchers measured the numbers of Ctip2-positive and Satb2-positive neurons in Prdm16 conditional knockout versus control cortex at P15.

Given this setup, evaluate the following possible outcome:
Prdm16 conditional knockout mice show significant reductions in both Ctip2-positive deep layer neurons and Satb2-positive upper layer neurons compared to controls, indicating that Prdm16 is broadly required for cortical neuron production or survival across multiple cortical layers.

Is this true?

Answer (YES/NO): NO